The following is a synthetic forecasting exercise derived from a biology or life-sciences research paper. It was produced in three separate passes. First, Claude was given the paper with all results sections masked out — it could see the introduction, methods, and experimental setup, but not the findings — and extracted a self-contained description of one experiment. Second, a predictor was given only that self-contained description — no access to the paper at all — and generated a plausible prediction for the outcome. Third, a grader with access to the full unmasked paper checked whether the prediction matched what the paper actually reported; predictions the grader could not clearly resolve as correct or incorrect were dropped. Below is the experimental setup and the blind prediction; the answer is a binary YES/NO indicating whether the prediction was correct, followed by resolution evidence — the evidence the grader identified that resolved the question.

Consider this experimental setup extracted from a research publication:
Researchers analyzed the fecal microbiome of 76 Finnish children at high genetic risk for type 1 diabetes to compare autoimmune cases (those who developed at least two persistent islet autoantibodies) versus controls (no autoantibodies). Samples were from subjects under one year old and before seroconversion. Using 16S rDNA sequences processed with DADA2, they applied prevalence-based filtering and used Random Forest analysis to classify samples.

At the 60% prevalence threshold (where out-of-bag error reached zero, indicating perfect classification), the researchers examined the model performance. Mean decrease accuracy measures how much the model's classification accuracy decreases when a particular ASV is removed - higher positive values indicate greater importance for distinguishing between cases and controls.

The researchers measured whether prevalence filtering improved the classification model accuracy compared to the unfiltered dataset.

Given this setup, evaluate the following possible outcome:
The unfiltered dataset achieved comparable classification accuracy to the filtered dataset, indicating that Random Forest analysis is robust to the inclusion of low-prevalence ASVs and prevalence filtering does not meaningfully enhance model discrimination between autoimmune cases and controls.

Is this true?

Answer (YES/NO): NO